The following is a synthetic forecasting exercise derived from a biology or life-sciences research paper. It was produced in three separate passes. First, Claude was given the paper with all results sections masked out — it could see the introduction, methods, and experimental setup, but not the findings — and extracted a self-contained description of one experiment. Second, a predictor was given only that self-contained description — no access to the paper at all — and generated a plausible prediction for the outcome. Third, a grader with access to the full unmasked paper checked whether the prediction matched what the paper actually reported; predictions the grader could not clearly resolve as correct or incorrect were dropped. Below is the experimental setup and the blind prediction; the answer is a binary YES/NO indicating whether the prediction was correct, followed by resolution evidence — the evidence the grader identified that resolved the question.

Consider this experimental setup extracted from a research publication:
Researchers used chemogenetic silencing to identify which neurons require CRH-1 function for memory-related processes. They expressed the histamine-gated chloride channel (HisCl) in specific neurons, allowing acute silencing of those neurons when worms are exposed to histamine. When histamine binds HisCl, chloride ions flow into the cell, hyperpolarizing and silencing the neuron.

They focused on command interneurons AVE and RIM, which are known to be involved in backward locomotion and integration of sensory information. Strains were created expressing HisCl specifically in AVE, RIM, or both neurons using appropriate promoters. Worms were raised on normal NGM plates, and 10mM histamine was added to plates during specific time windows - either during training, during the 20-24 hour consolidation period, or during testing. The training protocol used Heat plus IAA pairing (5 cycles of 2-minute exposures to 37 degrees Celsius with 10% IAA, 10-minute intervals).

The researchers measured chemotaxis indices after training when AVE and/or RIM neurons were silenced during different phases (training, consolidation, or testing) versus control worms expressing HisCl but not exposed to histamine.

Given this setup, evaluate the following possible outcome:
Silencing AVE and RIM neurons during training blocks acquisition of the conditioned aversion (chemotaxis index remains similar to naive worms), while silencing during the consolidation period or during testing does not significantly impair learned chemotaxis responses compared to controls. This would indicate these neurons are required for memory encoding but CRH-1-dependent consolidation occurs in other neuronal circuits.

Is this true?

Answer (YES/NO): NO